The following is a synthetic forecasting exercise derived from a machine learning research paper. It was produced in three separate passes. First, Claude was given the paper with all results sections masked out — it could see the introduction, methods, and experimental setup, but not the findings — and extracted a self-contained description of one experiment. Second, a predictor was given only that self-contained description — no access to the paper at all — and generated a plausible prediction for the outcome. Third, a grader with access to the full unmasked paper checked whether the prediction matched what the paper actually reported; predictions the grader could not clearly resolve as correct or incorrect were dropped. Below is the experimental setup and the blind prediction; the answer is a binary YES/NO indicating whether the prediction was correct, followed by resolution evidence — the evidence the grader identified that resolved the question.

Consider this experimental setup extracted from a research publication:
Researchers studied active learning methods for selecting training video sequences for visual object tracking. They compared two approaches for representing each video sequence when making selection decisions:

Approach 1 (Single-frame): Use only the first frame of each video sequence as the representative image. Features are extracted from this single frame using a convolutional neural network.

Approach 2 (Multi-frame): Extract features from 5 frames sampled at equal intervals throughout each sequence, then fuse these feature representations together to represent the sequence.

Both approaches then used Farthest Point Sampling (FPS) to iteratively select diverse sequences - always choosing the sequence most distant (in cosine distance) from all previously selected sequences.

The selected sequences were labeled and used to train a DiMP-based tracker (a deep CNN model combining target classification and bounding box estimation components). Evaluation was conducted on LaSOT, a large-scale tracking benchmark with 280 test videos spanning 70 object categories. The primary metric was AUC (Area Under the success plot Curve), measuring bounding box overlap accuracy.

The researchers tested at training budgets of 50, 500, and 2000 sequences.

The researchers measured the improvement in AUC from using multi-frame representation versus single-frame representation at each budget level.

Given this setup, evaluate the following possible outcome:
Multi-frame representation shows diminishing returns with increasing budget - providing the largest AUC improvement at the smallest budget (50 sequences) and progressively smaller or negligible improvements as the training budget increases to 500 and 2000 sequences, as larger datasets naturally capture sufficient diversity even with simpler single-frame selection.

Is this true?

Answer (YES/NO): NO